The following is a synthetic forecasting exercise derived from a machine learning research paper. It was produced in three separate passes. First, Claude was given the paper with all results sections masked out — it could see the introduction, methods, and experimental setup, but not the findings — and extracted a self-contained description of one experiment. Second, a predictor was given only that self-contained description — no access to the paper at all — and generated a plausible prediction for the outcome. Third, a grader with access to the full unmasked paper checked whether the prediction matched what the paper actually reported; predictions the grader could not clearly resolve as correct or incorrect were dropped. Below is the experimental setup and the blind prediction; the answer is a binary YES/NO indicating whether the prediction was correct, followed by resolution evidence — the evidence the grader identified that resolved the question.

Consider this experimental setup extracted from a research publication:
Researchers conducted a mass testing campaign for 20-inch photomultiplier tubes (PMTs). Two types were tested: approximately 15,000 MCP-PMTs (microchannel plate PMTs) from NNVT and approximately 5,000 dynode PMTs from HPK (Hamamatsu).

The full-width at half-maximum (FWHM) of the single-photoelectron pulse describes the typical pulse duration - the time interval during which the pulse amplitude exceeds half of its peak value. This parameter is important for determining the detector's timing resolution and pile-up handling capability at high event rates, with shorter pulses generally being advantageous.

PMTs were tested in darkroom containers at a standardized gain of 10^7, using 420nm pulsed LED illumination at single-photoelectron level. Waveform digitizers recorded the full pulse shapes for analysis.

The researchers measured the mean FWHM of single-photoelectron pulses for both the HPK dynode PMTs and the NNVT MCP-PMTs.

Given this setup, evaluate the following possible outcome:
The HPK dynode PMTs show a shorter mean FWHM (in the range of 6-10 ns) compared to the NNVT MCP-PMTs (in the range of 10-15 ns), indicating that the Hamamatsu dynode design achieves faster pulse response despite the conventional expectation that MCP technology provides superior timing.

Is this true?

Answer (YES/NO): NO